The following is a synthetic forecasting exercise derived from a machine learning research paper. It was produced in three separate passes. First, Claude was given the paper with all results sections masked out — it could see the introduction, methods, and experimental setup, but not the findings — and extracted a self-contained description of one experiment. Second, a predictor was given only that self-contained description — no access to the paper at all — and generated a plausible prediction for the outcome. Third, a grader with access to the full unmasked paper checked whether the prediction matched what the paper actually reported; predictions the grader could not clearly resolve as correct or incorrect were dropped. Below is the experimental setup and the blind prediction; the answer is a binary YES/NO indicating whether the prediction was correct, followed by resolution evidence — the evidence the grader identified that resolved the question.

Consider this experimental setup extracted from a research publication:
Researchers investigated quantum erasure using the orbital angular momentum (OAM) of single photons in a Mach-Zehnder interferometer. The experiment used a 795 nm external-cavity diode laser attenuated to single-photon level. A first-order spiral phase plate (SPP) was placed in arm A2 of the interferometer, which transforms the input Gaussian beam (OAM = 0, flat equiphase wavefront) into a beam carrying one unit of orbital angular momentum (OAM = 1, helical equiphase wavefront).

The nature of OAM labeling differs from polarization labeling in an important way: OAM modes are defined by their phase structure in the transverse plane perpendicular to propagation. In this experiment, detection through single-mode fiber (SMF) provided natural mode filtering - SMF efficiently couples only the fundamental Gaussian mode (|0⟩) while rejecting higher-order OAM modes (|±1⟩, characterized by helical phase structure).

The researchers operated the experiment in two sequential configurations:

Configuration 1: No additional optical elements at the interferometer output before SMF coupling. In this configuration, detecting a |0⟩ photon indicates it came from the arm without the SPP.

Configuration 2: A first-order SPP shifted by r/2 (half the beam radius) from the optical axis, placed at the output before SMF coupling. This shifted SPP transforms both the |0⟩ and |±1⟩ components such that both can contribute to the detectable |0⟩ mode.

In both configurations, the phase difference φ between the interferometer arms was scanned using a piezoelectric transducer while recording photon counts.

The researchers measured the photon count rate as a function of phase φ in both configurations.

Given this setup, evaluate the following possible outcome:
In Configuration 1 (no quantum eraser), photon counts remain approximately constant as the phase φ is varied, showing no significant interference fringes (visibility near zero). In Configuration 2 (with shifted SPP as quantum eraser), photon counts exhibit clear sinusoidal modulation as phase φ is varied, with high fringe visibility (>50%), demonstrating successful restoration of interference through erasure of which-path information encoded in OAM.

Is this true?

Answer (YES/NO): YES